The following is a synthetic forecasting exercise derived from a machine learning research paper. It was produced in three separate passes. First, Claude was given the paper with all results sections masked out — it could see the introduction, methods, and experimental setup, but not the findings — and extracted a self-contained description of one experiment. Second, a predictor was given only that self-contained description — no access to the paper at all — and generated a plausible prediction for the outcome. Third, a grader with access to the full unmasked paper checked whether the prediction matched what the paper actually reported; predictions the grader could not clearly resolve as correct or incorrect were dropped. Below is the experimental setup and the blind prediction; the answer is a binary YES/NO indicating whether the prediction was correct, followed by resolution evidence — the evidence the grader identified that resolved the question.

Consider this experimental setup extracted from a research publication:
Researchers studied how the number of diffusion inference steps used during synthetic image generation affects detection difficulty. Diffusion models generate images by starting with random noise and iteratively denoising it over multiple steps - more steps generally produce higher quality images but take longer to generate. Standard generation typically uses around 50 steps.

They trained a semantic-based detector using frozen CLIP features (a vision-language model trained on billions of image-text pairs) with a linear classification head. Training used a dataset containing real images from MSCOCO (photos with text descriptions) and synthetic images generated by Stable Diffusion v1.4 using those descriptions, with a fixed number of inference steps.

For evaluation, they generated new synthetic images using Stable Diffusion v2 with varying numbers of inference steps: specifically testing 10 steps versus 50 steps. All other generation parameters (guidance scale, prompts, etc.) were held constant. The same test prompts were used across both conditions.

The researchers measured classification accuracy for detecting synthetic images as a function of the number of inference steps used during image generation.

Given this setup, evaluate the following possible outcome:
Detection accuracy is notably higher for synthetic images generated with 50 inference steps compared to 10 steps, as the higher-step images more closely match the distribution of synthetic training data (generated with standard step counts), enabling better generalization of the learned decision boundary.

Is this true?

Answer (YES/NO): YES